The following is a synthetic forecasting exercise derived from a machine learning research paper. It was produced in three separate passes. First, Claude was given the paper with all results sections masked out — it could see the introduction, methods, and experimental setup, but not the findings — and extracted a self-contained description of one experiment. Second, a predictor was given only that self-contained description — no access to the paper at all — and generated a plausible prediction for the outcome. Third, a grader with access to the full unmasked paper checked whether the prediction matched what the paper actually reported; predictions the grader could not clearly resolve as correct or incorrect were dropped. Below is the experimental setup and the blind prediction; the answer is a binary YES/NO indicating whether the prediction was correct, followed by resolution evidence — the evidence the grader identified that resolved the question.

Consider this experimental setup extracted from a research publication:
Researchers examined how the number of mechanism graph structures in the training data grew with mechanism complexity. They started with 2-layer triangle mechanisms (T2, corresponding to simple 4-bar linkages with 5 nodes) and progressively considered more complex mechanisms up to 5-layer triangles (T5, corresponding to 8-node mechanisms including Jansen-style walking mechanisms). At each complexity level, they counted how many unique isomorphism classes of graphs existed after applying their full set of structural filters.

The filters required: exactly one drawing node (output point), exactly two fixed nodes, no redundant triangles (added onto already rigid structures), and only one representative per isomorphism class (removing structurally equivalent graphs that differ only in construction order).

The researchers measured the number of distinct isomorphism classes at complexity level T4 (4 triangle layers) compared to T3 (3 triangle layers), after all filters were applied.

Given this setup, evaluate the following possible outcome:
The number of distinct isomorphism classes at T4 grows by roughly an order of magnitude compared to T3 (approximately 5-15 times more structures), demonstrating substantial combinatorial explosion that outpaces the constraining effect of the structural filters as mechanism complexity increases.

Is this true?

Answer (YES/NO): YES